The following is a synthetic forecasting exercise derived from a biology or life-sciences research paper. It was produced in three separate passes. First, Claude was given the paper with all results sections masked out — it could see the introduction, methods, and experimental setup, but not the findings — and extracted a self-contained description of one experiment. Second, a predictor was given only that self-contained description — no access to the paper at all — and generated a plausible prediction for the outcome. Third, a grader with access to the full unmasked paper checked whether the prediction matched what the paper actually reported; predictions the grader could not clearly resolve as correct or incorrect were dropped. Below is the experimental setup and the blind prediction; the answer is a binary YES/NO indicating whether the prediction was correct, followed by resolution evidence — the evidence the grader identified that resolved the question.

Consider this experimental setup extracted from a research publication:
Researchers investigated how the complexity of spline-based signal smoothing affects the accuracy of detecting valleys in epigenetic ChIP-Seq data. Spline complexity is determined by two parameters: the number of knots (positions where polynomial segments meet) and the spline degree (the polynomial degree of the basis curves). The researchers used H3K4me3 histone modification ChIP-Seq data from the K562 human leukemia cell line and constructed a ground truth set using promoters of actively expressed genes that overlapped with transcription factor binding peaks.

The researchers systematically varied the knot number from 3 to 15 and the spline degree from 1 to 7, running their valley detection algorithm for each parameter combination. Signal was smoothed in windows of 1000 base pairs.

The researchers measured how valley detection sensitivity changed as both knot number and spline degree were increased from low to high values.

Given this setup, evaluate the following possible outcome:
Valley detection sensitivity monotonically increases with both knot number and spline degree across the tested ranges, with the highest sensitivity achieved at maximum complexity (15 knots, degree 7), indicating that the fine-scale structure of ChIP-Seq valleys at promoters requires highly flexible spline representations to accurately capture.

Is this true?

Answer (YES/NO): NO